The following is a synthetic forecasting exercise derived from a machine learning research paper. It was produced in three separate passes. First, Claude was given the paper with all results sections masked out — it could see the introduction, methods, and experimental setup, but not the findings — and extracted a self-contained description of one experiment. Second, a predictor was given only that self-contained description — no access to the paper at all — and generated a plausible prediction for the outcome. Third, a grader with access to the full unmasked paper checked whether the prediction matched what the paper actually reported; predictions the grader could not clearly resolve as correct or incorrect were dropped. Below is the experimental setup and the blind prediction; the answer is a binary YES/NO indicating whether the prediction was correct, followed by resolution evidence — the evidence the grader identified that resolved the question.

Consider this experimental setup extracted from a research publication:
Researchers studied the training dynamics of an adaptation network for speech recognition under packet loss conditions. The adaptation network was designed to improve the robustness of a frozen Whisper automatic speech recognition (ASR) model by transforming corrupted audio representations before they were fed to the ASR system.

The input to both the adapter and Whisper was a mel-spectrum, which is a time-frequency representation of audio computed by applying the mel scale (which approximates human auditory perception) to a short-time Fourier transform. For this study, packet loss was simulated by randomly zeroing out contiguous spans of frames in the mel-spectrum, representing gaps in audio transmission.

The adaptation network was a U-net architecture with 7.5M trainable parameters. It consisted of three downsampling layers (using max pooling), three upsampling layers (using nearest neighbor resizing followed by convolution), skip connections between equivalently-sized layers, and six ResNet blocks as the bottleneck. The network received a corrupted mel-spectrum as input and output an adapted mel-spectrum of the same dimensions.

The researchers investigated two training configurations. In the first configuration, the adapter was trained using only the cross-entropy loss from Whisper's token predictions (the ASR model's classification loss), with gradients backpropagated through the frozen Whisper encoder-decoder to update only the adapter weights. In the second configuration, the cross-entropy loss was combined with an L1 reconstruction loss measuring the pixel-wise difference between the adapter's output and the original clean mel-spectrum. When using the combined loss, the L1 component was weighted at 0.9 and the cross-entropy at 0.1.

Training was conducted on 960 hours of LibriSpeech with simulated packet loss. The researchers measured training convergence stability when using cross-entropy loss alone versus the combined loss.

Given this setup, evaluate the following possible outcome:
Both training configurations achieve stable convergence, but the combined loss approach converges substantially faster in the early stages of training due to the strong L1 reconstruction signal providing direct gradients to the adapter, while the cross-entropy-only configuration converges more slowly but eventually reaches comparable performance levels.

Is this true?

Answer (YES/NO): NO